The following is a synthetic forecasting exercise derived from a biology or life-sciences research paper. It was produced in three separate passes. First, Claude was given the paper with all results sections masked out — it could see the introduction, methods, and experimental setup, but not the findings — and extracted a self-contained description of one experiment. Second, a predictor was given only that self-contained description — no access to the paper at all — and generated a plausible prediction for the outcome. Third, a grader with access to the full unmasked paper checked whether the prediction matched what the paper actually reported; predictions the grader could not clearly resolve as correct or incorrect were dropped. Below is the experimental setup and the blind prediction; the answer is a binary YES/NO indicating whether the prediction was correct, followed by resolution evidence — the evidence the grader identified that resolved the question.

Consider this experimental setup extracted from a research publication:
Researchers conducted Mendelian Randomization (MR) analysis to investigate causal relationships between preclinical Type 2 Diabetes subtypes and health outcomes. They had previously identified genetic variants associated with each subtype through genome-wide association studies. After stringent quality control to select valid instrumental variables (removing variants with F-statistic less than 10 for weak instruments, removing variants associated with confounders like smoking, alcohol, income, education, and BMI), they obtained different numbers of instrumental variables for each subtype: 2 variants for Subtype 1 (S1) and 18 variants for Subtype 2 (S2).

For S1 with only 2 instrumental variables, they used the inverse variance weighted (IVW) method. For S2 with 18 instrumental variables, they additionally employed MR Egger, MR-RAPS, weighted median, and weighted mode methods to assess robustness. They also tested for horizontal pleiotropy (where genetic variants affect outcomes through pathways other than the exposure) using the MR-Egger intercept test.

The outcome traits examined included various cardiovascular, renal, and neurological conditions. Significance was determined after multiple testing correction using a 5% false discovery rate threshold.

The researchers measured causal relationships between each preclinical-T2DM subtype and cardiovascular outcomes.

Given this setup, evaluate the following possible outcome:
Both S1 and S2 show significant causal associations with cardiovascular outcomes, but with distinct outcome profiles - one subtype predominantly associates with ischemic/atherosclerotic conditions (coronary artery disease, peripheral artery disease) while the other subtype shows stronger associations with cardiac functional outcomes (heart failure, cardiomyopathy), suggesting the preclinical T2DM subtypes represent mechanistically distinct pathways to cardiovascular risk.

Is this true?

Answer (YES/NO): NO